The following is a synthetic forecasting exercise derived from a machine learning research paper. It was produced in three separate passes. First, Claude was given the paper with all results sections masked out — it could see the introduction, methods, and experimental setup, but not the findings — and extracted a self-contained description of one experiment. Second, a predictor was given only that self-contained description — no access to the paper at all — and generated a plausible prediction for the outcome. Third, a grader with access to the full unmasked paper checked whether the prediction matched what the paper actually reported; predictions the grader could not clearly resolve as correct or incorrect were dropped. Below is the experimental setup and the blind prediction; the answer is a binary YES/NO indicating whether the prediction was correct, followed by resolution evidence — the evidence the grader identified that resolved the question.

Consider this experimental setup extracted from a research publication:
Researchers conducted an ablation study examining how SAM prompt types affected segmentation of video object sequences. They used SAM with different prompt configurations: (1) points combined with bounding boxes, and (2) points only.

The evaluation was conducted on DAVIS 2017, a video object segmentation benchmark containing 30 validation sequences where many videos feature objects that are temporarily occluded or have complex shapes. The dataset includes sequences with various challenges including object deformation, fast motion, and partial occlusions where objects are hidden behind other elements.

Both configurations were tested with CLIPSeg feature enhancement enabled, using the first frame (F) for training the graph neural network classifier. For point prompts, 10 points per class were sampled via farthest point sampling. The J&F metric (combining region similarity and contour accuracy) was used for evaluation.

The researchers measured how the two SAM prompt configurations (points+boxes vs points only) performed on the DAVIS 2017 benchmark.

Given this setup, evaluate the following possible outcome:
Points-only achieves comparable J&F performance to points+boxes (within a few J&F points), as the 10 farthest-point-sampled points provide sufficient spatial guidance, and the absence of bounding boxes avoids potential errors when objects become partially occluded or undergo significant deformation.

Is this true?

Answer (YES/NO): NO